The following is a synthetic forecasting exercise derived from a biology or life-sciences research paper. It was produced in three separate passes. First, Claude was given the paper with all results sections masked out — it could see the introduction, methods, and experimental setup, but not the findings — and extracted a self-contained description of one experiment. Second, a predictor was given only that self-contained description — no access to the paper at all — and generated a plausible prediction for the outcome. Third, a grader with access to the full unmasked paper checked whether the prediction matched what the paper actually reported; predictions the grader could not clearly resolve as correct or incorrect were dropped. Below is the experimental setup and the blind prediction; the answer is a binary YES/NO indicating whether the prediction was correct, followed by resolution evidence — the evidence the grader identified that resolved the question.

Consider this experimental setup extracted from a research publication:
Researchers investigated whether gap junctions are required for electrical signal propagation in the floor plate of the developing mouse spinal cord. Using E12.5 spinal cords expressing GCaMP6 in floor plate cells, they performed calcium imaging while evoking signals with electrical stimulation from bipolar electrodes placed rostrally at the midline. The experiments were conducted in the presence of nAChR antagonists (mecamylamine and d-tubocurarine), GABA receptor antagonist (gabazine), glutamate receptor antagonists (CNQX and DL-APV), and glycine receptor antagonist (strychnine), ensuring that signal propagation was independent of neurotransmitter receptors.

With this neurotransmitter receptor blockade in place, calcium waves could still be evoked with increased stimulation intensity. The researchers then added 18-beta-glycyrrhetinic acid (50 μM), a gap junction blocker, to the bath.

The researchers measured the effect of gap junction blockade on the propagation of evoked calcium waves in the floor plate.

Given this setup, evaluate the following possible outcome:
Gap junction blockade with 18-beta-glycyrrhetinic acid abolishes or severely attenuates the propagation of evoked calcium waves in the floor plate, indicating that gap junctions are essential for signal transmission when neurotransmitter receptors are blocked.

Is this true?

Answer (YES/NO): YES